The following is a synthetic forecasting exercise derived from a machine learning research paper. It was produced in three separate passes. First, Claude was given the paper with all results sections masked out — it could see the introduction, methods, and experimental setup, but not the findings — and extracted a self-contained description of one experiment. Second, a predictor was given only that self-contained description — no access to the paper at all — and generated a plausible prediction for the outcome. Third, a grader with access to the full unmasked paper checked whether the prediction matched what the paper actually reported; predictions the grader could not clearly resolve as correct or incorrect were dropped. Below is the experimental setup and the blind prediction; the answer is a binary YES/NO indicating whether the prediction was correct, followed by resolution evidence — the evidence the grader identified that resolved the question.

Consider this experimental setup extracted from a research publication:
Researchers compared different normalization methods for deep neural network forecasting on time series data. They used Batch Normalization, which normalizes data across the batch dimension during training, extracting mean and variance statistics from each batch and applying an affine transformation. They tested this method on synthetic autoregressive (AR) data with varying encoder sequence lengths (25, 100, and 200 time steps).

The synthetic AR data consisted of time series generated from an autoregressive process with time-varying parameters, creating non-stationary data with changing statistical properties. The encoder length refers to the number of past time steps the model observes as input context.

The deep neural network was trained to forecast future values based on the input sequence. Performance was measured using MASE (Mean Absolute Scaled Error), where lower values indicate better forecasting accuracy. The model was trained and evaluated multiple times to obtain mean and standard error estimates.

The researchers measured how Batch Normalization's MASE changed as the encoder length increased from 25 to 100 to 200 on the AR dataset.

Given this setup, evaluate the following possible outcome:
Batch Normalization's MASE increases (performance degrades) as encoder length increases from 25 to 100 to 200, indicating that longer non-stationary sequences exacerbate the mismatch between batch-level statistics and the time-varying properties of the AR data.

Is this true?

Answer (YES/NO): NO